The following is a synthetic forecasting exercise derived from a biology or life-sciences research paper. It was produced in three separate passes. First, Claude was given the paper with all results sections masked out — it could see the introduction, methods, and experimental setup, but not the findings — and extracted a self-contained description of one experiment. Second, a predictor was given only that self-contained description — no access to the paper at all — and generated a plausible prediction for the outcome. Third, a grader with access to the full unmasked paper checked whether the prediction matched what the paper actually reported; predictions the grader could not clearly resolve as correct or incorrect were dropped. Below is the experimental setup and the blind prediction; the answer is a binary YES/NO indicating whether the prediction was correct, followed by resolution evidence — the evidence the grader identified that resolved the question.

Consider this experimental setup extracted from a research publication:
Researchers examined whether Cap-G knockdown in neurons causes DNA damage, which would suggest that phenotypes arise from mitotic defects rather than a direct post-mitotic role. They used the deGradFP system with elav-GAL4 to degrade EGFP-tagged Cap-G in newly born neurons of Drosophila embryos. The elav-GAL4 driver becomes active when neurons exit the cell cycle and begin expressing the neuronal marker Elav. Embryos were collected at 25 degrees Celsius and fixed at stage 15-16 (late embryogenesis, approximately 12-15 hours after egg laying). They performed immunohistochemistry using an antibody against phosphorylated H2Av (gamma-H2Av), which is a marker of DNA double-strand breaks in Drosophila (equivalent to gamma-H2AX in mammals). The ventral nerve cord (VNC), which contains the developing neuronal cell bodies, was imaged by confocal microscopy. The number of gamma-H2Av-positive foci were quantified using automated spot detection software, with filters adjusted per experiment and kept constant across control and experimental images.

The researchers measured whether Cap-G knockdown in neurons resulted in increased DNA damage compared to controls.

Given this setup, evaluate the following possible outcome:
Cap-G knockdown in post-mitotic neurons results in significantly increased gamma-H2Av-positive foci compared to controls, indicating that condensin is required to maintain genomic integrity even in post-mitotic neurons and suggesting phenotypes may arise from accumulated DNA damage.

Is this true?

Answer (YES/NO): NO